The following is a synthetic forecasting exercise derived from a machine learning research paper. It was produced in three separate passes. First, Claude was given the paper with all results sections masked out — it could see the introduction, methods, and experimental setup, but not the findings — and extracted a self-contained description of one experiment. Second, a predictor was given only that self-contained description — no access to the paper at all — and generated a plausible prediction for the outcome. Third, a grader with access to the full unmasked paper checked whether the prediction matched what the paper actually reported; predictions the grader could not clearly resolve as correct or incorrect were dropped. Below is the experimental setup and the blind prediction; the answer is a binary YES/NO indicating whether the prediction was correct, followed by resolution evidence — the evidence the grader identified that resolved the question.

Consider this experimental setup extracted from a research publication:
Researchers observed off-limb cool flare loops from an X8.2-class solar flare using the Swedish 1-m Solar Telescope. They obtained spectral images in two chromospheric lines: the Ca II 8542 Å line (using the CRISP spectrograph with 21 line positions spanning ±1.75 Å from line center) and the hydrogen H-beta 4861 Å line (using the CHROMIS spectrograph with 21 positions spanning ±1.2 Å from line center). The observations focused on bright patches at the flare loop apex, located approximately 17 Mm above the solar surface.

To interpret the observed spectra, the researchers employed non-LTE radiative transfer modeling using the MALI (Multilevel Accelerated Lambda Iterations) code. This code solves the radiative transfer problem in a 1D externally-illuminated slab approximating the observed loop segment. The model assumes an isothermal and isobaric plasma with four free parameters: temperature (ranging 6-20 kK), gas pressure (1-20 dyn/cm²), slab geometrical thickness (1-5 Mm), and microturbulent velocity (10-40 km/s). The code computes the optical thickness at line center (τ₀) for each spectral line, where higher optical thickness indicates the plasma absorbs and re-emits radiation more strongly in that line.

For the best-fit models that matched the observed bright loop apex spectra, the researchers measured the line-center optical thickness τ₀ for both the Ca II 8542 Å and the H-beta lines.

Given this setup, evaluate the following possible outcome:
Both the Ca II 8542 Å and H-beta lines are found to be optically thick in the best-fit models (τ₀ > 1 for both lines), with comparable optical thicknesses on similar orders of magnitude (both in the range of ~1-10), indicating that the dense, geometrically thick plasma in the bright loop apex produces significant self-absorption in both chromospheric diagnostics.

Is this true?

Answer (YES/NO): NO